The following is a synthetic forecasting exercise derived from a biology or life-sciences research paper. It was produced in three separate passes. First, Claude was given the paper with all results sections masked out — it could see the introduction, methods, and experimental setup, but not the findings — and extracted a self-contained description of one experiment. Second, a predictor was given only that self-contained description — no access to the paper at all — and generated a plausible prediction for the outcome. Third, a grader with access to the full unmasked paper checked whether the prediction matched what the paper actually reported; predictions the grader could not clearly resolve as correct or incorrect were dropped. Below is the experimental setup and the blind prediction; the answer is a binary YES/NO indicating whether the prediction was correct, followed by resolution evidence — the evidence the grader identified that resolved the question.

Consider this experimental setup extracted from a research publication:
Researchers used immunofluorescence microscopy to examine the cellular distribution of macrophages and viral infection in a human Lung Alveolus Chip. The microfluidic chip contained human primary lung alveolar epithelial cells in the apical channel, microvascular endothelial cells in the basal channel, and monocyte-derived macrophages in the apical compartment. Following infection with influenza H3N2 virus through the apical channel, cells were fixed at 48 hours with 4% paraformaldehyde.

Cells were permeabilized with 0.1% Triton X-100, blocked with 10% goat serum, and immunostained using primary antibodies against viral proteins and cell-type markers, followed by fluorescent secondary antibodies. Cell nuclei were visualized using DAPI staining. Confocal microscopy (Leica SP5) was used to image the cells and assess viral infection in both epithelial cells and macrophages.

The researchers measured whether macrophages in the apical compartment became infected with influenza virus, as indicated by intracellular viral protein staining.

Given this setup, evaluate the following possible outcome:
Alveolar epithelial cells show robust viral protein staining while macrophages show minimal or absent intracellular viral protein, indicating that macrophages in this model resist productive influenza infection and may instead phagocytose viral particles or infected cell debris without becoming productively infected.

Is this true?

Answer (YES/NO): NO